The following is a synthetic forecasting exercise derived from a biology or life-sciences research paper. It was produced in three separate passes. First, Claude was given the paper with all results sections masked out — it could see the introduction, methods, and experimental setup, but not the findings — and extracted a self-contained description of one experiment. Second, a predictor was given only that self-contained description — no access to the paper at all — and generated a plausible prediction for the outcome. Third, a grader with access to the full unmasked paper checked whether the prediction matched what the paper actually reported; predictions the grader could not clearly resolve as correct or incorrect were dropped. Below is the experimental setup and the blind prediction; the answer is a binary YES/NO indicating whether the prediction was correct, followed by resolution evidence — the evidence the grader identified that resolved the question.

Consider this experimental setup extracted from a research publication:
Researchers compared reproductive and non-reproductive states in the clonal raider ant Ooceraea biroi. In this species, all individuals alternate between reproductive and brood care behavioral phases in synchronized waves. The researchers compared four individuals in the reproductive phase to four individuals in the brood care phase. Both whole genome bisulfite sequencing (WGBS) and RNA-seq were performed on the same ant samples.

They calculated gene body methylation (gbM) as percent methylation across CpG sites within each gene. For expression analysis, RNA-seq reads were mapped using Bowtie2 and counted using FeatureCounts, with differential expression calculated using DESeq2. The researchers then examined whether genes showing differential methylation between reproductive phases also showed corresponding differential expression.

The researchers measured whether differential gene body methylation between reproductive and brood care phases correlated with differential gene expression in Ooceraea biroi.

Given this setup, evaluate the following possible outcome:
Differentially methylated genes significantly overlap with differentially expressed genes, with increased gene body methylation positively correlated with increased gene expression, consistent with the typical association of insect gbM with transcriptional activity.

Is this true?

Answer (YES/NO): NO